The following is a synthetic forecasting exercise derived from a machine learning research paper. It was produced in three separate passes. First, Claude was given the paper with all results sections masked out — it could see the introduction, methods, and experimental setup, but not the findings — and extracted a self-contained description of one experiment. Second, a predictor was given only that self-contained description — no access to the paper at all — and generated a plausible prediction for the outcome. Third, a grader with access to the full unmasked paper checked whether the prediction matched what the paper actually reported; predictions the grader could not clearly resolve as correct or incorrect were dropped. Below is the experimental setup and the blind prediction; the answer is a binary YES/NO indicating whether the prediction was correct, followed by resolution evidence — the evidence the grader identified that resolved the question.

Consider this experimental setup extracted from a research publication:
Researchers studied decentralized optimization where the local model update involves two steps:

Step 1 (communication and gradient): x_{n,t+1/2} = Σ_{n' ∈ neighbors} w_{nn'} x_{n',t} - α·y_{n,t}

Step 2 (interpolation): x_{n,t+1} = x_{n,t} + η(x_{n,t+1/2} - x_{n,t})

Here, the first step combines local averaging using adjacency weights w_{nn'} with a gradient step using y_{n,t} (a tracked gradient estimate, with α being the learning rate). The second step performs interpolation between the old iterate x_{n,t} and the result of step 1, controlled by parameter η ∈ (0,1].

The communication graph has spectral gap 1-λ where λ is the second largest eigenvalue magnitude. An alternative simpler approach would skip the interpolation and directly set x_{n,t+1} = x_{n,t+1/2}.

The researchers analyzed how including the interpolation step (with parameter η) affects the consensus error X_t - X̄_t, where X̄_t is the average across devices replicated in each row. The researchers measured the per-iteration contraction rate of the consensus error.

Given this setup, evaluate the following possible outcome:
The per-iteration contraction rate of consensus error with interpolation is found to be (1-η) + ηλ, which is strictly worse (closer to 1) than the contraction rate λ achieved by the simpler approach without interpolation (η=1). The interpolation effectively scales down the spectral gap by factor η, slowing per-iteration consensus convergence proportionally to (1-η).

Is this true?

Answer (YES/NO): NO